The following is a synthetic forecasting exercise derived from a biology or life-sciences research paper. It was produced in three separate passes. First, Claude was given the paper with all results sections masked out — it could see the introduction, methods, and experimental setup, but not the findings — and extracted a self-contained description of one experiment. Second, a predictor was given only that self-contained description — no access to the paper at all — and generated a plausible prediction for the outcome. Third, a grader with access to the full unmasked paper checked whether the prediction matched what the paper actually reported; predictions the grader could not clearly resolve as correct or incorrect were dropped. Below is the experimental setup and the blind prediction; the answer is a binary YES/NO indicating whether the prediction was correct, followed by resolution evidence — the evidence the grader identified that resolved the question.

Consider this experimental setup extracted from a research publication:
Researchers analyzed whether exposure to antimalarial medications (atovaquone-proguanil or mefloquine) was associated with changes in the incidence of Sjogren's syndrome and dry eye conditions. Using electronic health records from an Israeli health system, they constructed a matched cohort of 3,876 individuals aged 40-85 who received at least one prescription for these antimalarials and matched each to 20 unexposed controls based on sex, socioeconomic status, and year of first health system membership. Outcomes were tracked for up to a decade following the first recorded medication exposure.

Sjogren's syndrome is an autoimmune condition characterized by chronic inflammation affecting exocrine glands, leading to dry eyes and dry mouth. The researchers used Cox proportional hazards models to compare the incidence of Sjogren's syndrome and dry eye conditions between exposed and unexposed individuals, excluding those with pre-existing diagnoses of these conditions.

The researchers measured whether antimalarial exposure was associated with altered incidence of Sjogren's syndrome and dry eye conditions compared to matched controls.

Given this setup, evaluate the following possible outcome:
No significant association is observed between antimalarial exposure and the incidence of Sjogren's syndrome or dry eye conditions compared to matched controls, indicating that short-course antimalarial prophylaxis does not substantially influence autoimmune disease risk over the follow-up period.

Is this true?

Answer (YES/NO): NO